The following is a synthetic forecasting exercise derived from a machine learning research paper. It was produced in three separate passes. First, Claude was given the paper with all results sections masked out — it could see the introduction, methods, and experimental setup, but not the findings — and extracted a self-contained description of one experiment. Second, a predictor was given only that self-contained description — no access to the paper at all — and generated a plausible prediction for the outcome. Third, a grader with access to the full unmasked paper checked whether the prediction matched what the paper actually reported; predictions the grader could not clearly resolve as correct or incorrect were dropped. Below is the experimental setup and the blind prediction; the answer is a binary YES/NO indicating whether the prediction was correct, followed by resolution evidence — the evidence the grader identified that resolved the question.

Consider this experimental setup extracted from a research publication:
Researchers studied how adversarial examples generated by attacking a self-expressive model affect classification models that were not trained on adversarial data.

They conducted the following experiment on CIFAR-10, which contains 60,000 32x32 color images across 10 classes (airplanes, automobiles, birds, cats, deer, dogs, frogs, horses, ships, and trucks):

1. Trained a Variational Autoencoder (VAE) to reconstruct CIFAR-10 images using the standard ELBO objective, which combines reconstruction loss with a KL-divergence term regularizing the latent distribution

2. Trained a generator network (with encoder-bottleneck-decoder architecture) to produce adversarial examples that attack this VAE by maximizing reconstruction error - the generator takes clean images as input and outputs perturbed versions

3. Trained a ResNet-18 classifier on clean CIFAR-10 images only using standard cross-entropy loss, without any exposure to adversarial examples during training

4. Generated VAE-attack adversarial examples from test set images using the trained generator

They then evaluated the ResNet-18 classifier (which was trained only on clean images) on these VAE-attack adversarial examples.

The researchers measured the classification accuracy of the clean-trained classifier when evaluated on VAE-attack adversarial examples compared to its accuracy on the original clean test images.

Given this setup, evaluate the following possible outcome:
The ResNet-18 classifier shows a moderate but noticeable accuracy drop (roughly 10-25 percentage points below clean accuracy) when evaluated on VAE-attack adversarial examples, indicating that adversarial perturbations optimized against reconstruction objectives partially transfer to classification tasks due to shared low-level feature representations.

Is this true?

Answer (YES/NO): YES